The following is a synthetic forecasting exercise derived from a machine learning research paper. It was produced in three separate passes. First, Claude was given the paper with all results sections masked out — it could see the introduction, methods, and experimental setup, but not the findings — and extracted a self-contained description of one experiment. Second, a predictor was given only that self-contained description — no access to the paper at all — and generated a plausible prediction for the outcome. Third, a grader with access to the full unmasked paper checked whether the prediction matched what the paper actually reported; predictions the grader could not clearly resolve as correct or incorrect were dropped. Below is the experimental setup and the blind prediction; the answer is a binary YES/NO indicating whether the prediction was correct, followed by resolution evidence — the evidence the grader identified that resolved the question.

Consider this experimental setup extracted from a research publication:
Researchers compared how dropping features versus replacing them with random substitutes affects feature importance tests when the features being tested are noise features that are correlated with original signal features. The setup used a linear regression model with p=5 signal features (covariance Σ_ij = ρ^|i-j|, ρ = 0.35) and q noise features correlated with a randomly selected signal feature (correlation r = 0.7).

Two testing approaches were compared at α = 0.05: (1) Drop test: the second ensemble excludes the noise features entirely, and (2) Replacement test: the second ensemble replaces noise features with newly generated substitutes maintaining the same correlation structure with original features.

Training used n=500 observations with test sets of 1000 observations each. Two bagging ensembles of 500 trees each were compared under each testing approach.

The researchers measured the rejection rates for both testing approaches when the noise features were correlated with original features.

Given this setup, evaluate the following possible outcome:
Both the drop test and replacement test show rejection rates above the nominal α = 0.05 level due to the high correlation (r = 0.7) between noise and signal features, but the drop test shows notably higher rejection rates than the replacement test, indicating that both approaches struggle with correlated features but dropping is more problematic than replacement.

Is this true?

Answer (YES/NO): NO